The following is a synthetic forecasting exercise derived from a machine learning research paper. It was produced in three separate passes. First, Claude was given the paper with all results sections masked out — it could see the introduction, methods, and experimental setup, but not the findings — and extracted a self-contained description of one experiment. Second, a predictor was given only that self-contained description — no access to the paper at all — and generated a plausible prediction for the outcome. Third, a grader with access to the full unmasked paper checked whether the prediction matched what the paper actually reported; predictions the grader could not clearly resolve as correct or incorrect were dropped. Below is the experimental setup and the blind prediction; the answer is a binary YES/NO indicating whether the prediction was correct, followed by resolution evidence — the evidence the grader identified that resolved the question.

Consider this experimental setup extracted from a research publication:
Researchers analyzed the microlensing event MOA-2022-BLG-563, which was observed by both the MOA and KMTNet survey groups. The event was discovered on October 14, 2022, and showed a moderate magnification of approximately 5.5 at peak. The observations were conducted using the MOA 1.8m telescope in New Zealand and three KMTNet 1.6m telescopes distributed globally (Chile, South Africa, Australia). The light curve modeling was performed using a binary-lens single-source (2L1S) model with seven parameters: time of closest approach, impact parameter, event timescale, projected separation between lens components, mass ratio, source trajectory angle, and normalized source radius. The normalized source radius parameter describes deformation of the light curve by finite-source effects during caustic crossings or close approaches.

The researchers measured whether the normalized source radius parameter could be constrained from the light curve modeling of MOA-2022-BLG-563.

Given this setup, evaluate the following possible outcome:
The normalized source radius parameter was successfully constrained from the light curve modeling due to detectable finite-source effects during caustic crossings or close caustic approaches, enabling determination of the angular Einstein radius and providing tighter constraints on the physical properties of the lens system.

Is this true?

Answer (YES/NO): NO